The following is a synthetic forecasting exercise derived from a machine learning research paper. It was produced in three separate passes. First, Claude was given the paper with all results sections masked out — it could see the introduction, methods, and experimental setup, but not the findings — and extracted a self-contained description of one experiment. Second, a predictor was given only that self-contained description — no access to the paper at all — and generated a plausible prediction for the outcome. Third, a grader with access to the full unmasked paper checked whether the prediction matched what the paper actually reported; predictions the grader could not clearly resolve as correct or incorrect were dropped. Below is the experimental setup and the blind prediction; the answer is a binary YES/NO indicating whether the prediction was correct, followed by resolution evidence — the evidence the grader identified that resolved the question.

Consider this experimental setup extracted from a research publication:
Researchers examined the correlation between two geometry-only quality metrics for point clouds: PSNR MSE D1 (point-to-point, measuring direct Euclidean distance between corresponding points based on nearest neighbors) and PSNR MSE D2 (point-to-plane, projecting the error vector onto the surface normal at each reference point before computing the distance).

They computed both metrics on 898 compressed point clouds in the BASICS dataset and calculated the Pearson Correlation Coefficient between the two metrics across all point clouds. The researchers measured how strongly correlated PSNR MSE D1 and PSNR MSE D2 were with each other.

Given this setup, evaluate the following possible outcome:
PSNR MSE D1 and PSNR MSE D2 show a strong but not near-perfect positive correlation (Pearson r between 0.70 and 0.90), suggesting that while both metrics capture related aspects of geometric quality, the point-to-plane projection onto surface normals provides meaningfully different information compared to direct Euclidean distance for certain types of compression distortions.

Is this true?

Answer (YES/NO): NO